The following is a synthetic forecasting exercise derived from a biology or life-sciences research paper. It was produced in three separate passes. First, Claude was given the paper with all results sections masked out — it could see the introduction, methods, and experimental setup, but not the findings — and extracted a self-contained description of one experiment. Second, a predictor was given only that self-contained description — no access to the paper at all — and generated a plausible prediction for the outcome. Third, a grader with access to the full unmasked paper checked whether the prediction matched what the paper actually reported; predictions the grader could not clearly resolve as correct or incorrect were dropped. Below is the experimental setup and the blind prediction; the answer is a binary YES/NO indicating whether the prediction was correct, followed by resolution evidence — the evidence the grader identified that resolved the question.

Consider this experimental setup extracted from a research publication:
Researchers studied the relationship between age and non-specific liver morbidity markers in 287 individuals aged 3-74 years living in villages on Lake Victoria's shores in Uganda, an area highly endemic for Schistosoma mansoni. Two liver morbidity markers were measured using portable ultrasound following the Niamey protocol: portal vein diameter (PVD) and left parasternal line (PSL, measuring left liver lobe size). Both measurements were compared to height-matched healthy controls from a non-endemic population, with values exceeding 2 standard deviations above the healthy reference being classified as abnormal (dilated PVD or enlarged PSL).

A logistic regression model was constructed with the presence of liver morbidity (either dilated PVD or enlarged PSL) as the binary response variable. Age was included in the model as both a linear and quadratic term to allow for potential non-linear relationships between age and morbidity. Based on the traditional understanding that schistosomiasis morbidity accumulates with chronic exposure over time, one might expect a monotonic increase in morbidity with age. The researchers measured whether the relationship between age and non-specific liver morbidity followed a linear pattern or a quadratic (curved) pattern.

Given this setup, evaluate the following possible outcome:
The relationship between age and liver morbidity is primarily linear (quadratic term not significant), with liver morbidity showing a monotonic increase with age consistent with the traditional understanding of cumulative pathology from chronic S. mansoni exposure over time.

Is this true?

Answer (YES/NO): NO